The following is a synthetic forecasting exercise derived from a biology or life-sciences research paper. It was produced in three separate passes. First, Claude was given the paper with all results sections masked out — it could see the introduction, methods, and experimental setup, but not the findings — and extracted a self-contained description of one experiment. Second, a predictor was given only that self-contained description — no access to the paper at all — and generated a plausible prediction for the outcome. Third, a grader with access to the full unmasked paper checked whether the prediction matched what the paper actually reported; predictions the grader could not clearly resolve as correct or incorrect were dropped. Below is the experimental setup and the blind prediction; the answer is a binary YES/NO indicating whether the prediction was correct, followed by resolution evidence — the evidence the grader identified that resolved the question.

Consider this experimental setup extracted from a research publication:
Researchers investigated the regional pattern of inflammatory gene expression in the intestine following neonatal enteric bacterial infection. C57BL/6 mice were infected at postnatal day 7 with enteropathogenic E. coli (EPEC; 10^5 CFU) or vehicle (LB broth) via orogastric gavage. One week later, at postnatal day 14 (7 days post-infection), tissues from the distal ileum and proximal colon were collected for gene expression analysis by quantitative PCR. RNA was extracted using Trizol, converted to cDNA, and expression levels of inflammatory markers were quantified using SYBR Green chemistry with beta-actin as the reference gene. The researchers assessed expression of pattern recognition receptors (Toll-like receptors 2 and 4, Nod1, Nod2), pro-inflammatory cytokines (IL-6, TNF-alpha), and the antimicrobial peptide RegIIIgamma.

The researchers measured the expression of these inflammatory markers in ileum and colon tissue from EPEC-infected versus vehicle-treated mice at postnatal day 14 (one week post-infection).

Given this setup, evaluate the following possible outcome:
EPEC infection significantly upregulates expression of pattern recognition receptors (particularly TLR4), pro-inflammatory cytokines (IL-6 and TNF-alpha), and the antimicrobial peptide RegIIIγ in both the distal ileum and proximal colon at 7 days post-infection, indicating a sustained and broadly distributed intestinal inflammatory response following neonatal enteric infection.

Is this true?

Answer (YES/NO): NO